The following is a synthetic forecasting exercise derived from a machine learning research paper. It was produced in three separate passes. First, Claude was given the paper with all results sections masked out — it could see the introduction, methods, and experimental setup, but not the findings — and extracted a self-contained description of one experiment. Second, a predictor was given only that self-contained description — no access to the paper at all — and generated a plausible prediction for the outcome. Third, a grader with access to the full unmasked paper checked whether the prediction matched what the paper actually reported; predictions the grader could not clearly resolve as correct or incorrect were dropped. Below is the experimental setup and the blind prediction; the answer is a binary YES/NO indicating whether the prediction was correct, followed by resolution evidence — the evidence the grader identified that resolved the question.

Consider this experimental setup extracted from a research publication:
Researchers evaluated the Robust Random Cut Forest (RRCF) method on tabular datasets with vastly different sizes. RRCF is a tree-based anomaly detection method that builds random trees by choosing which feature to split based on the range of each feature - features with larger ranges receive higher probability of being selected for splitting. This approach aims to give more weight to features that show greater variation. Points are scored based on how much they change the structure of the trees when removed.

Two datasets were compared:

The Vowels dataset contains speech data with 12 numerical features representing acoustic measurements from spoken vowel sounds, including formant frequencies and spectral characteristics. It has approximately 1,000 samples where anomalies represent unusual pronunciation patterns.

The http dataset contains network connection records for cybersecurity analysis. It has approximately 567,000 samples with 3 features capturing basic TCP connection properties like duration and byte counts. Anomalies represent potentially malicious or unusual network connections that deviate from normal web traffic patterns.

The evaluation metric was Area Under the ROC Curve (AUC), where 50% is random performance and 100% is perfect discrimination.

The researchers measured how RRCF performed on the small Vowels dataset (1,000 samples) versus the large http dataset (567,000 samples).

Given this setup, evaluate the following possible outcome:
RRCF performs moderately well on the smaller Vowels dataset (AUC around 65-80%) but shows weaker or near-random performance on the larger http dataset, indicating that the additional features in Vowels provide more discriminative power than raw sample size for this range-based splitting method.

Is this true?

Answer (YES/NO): NO